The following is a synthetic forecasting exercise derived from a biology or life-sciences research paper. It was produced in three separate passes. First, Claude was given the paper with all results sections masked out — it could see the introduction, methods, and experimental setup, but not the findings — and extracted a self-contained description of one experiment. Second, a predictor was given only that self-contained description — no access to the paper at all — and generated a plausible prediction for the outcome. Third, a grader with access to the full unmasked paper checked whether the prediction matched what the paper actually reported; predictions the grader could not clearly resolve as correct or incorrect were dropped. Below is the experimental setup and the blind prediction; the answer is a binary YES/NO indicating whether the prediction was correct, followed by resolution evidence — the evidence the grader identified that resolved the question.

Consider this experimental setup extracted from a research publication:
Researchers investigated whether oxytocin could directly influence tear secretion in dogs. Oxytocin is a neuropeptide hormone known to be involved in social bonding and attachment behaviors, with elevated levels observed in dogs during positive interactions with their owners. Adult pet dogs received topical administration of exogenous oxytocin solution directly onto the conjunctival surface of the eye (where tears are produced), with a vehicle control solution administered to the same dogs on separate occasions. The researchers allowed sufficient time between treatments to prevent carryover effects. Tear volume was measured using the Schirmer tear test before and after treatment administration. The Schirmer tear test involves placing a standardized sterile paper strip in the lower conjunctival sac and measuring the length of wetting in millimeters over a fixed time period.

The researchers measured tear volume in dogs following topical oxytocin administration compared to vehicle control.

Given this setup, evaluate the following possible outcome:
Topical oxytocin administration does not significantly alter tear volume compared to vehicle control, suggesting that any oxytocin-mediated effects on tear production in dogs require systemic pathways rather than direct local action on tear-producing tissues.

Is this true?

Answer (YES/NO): NO